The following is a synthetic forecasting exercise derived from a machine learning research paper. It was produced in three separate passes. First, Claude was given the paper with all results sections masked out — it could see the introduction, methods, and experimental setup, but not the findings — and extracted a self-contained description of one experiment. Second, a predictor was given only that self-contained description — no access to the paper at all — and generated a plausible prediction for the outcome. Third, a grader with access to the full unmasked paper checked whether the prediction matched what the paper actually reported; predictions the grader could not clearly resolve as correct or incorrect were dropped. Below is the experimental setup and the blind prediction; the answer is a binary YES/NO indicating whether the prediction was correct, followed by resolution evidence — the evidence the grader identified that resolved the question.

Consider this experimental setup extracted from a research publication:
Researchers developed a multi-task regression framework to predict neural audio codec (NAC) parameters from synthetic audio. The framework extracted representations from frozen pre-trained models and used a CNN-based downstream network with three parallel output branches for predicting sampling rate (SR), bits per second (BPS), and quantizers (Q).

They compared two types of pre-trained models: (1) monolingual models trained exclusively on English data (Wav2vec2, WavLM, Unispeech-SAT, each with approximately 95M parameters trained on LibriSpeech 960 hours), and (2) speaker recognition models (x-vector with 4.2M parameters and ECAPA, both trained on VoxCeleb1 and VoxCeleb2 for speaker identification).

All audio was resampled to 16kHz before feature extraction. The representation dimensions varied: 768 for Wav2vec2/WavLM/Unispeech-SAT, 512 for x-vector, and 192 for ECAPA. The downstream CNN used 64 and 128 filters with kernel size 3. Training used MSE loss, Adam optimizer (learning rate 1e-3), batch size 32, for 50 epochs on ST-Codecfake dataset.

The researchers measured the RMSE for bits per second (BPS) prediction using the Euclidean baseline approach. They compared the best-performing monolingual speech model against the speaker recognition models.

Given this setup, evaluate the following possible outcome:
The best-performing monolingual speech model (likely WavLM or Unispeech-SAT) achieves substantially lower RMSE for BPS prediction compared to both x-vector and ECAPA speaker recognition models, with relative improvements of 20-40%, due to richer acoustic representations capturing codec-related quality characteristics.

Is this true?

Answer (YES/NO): YES